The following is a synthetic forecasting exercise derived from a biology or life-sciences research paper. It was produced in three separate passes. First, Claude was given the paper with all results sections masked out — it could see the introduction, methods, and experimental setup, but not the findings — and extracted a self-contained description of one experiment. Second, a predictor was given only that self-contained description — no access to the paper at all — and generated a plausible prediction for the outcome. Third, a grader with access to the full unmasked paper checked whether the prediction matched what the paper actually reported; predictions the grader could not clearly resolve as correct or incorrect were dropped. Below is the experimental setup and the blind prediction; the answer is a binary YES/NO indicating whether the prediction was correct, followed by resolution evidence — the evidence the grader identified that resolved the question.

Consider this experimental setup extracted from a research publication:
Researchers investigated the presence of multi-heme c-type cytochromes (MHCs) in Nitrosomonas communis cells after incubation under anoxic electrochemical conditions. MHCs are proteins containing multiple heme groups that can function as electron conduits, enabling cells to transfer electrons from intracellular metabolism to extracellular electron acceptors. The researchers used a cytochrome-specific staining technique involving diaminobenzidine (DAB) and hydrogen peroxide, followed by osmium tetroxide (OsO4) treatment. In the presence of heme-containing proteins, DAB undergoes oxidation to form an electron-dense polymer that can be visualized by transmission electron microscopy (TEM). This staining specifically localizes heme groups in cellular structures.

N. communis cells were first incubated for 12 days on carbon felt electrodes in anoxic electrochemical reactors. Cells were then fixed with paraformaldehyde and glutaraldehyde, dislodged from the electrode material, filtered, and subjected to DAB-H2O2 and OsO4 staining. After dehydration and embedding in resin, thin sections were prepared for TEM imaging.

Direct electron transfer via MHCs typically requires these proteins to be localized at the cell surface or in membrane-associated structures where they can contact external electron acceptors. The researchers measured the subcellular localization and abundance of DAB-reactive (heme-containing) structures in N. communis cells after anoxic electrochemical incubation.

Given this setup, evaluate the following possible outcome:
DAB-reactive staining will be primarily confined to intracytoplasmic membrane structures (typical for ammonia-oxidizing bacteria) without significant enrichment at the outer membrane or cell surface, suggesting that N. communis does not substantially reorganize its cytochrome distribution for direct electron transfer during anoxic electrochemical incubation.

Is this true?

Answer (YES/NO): NO